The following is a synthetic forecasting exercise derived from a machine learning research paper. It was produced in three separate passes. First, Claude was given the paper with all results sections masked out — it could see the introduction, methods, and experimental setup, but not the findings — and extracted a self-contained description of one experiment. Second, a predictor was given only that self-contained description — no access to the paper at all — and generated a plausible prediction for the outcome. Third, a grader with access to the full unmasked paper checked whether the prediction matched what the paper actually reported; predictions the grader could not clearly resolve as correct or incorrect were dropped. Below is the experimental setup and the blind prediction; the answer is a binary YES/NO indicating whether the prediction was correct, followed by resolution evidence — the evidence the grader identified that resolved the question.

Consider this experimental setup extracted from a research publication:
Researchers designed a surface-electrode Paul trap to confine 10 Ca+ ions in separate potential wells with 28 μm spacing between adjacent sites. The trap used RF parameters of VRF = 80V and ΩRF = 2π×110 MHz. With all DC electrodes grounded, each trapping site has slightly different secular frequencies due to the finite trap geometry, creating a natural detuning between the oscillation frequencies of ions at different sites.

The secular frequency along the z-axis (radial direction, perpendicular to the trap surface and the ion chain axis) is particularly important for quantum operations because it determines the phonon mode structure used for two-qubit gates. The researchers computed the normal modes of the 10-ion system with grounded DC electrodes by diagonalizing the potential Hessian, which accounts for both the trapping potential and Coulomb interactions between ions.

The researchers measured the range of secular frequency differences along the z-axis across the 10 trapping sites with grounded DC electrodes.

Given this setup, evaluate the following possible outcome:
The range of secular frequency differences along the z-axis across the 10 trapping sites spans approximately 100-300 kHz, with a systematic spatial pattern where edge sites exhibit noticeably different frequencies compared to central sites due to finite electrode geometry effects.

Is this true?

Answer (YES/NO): NO